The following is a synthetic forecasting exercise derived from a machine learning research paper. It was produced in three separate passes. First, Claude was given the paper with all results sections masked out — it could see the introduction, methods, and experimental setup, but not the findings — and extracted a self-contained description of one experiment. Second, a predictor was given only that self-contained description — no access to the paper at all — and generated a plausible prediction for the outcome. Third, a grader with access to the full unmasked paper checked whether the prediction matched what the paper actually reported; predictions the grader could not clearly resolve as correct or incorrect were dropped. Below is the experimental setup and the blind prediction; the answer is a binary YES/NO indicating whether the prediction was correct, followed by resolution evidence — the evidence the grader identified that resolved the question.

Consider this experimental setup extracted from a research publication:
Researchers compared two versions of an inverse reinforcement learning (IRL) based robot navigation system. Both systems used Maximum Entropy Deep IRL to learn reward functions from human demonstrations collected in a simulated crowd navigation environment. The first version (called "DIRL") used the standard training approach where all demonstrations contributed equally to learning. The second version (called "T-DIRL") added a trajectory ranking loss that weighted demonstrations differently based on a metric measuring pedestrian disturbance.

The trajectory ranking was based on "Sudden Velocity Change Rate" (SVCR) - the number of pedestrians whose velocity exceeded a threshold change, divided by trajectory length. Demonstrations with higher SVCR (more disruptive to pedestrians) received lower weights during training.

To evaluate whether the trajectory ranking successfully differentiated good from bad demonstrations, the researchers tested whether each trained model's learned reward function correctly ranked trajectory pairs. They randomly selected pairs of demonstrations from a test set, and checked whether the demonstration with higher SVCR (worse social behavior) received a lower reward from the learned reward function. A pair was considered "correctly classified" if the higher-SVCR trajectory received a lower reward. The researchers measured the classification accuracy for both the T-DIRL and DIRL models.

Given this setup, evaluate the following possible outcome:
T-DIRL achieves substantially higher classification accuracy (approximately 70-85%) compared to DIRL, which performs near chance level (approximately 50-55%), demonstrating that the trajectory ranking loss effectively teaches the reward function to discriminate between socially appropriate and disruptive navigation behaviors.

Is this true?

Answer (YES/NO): NO